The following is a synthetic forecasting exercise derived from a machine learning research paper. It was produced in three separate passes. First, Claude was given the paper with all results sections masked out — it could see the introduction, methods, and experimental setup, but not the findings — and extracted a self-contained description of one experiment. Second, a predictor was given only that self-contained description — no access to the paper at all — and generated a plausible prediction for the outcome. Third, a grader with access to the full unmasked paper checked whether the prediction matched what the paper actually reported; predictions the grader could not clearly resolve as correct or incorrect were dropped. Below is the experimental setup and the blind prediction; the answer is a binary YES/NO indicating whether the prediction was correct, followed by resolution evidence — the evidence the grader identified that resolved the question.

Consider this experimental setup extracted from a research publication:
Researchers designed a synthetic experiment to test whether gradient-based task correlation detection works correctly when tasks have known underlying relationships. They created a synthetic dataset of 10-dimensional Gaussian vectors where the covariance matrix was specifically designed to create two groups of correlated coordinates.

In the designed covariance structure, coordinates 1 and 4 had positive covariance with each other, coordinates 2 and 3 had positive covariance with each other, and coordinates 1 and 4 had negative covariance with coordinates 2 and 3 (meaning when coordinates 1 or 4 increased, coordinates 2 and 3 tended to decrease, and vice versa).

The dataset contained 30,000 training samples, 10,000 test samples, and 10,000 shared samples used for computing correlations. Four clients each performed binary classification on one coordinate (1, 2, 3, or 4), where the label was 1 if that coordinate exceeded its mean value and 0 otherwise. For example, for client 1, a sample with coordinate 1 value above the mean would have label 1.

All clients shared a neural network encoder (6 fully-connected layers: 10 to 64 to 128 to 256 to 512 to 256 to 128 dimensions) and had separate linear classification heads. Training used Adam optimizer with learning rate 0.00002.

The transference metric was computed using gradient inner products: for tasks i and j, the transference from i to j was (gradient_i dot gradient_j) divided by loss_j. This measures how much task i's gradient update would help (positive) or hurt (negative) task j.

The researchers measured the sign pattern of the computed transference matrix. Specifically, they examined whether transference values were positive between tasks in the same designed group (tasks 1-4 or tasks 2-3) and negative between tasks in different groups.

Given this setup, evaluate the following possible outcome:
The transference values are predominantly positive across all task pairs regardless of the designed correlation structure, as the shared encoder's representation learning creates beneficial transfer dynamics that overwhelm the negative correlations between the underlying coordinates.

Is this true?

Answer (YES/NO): NO